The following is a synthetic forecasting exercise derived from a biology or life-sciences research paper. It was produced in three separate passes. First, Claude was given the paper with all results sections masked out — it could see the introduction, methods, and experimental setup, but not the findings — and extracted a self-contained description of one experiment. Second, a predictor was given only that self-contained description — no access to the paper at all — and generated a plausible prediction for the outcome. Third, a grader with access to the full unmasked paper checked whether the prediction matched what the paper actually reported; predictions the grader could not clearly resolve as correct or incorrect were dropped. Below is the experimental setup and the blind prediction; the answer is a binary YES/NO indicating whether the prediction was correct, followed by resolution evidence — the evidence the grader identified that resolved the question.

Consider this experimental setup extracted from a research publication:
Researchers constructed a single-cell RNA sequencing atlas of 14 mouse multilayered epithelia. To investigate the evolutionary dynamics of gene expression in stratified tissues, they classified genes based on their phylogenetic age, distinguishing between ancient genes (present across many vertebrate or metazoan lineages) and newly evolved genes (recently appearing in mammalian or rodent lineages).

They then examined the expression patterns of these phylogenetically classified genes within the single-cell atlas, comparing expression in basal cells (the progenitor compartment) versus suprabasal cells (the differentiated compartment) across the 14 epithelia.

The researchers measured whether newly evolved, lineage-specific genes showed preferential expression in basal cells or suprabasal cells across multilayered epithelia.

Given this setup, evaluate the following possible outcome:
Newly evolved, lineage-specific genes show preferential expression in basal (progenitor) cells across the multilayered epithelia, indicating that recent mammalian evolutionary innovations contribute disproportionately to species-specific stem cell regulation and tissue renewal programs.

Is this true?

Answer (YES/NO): NO